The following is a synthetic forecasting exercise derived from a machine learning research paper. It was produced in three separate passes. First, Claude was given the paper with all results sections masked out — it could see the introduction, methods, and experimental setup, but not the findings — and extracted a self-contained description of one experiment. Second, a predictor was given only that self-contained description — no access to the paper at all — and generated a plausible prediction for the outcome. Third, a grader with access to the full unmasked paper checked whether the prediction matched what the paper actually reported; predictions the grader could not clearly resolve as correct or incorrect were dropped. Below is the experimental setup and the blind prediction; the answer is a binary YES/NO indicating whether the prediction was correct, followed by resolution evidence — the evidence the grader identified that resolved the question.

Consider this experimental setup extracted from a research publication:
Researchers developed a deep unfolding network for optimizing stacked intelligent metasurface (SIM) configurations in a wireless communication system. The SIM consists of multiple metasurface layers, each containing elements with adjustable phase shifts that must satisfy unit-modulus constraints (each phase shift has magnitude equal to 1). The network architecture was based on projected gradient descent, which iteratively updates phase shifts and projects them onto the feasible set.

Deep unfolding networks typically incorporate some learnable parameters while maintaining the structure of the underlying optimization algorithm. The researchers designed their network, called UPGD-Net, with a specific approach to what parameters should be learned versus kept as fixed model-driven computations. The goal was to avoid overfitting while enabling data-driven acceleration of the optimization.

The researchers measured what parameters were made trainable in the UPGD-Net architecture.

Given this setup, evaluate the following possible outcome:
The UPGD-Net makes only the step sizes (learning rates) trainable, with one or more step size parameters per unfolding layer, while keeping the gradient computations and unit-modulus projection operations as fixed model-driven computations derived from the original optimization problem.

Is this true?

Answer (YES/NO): YES